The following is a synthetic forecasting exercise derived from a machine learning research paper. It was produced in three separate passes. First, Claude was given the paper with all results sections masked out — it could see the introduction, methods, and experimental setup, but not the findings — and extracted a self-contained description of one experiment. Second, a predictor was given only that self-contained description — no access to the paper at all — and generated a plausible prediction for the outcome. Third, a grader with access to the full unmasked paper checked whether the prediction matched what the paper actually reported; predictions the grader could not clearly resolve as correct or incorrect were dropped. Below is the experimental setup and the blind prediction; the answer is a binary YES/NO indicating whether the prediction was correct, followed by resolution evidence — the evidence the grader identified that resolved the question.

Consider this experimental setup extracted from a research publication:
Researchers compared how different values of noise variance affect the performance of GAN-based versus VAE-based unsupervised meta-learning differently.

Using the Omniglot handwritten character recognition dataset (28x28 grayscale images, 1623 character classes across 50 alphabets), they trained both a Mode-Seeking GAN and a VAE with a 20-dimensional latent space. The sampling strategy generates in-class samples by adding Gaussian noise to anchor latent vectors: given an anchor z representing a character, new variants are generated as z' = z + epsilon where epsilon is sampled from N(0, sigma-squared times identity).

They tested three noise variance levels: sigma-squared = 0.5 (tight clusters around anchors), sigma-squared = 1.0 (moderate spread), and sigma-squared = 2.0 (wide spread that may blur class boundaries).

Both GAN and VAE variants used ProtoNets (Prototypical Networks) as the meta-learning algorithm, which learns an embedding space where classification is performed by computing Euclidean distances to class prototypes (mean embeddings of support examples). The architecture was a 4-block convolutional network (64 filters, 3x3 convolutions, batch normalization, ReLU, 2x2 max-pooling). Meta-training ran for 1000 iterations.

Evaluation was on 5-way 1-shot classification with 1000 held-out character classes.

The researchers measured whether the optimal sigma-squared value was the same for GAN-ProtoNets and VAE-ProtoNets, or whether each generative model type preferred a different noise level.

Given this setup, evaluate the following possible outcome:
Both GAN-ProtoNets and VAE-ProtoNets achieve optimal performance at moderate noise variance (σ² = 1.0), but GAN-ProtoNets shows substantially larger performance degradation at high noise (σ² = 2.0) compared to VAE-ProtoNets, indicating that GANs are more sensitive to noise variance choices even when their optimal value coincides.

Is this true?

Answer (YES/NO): NO